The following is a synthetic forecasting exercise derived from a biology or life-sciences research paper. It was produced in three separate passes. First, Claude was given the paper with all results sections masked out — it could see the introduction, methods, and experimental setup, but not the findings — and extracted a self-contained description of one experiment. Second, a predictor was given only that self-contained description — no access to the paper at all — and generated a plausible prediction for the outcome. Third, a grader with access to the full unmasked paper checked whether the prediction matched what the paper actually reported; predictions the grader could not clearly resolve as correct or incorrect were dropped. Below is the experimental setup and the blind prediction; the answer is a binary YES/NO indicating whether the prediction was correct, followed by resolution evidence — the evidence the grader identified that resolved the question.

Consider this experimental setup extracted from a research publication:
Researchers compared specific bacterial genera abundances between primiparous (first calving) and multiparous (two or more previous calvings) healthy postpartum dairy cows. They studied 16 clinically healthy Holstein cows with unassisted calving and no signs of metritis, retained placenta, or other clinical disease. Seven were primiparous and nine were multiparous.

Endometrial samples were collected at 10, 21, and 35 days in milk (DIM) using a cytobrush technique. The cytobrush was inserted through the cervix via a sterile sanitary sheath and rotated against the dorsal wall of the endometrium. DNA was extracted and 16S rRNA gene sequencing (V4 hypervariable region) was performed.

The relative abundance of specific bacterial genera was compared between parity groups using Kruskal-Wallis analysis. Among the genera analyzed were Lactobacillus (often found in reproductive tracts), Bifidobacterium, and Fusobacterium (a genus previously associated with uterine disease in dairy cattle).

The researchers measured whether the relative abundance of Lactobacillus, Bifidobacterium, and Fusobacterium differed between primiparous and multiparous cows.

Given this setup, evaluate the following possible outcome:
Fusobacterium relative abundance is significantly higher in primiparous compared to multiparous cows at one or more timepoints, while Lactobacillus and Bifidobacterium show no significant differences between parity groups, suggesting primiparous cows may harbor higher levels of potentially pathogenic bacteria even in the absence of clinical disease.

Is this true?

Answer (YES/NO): NO